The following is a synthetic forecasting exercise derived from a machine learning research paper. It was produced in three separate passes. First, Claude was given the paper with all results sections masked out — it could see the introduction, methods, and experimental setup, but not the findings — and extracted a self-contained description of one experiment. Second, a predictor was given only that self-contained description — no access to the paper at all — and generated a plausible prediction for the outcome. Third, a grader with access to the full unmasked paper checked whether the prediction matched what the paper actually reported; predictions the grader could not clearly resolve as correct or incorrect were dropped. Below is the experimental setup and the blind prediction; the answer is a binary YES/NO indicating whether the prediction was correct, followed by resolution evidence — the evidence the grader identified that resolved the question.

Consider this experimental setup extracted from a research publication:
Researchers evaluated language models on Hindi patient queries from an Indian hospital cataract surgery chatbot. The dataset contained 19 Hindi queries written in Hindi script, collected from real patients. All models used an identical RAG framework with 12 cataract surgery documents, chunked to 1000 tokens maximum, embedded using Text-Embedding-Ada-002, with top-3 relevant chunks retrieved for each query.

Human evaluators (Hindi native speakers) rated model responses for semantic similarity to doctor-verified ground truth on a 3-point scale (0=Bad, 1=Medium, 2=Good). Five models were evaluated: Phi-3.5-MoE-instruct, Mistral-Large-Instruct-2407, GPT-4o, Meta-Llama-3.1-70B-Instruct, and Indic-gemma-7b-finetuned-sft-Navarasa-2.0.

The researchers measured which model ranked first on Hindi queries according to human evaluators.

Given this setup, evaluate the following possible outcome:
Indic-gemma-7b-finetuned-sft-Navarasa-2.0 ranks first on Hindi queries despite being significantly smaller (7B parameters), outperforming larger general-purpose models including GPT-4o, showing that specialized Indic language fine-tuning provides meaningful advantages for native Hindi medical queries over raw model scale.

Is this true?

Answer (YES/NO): NO